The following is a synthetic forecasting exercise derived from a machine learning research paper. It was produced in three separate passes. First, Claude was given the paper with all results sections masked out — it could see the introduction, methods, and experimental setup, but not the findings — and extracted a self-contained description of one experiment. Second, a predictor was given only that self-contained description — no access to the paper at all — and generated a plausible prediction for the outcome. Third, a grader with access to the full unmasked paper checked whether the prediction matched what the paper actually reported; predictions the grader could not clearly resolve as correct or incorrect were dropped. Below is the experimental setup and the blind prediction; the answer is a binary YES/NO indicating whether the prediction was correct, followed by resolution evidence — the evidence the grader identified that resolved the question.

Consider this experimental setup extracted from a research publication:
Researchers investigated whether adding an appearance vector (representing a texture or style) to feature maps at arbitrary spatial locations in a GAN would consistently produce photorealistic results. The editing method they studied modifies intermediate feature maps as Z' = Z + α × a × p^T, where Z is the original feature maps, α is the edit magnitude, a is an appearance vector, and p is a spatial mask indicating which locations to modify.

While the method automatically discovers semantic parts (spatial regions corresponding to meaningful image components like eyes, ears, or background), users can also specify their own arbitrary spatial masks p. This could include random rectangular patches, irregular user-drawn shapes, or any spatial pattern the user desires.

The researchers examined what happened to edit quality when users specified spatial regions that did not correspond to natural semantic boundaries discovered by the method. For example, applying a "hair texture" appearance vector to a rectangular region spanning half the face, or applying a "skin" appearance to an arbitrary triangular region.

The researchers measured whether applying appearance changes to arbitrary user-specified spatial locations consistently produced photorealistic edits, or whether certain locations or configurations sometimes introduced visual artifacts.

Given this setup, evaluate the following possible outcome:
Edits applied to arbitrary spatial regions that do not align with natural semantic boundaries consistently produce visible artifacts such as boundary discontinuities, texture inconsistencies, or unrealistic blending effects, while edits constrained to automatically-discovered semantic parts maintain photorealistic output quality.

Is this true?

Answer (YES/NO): NO